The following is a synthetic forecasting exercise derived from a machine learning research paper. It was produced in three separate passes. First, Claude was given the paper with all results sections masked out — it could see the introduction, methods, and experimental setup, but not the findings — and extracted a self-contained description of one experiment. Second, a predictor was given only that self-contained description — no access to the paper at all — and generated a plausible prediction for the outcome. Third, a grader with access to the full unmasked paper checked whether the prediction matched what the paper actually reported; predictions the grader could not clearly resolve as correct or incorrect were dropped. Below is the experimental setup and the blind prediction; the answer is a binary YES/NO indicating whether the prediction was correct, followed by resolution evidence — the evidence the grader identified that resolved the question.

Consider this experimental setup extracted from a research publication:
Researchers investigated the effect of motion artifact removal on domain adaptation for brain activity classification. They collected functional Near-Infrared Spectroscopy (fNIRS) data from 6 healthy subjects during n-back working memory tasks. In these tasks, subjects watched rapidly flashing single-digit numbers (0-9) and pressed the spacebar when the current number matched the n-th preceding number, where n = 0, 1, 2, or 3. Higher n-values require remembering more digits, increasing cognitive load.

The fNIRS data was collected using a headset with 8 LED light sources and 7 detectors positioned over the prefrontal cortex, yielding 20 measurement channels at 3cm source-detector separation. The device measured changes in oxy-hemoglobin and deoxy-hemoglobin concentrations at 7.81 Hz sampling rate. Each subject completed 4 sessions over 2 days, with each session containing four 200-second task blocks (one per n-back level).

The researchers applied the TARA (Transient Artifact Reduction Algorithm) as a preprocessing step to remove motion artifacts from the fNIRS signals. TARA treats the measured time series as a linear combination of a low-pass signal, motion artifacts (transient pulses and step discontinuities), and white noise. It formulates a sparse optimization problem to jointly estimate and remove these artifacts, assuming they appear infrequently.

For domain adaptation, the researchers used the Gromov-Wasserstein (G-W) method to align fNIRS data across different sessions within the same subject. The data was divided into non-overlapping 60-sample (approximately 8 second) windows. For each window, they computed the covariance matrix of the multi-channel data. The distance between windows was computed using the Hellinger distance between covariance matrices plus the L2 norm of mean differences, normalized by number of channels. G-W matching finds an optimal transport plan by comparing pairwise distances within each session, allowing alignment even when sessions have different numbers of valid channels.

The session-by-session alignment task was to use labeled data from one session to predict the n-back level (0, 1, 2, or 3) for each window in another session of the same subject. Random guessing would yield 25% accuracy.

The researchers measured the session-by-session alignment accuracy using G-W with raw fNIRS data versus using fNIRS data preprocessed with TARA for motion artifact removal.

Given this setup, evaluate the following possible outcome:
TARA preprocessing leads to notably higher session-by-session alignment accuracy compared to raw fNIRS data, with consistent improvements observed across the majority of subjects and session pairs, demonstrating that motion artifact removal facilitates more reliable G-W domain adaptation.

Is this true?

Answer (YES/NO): NO